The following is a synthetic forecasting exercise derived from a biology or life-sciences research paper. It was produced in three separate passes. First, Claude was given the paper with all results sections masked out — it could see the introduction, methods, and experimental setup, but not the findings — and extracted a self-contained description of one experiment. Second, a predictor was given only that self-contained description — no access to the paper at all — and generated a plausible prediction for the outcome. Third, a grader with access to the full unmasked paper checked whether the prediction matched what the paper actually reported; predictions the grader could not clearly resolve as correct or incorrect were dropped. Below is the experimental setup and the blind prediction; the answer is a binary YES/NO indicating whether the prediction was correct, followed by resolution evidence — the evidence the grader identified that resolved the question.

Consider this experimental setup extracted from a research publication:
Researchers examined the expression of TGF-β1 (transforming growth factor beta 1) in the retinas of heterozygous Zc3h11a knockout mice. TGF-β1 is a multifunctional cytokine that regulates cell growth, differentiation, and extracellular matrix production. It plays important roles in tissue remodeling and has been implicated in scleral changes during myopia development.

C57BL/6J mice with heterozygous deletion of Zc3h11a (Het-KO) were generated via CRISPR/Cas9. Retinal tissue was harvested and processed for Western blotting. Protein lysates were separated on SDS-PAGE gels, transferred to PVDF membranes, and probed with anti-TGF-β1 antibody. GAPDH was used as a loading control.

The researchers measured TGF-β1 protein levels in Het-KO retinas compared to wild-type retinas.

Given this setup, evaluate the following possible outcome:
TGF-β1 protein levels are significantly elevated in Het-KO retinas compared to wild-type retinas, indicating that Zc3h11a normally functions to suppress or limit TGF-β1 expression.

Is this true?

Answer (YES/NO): YES